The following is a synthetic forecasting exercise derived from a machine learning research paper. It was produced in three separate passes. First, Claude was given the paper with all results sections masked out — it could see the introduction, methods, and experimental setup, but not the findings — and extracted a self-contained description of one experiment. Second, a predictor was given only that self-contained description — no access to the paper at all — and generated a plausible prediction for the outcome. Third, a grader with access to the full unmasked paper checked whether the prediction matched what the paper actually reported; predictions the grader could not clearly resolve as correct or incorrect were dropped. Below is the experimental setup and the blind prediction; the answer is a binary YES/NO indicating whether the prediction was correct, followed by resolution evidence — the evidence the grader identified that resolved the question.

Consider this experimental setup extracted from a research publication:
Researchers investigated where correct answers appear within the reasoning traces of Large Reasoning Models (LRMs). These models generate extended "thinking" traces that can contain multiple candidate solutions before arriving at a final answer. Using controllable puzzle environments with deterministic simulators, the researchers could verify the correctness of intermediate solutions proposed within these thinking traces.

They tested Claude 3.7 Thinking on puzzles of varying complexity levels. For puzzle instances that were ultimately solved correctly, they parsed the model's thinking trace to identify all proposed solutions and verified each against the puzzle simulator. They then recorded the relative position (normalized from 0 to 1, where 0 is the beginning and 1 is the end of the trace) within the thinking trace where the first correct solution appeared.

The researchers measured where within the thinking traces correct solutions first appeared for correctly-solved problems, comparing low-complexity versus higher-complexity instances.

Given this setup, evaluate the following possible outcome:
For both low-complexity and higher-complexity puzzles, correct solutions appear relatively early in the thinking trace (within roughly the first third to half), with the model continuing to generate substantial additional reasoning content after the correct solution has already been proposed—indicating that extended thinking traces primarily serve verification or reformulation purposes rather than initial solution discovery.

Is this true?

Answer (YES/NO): NO